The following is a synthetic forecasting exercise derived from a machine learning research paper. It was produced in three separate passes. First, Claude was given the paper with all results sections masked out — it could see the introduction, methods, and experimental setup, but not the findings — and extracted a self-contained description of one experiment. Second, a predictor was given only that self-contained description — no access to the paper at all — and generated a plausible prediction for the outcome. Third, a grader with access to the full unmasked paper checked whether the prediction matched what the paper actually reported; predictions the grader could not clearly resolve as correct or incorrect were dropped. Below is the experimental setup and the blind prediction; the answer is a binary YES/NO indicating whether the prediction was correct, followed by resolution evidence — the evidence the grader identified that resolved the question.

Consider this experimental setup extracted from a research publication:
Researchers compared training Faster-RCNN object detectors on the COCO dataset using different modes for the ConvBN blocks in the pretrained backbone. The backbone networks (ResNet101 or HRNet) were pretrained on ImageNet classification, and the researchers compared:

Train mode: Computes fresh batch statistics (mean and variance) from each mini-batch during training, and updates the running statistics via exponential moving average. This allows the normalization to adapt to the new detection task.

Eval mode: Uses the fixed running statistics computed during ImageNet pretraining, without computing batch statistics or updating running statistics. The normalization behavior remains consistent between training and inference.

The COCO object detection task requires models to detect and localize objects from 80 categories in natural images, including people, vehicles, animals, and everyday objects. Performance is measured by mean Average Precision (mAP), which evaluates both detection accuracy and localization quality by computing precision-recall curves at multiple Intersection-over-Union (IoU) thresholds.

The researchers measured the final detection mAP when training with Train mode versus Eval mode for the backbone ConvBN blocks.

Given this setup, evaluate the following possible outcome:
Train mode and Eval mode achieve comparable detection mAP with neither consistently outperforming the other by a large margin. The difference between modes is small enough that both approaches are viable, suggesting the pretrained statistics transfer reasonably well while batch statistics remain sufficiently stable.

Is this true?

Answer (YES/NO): NO